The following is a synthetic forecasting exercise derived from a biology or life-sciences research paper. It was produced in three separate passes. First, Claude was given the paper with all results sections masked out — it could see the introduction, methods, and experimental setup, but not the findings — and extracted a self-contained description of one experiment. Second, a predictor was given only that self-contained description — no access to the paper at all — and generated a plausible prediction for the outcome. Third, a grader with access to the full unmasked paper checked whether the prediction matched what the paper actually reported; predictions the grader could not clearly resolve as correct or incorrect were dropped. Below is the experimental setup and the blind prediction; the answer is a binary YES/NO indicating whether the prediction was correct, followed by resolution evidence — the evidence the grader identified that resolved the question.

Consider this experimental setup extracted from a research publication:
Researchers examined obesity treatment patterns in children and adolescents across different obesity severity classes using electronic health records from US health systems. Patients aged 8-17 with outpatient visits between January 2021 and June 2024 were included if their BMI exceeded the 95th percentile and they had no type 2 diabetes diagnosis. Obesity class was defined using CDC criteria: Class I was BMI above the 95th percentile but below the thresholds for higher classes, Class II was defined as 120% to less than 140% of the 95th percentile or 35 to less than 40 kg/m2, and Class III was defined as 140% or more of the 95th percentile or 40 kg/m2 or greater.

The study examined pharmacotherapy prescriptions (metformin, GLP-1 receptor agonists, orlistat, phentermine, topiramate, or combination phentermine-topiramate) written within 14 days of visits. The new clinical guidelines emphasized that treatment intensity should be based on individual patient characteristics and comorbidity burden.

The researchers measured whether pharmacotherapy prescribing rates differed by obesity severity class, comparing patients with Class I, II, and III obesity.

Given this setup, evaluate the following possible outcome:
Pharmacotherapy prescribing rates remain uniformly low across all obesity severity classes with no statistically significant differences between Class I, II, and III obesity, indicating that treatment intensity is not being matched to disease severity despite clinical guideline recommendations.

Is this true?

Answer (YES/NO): NO